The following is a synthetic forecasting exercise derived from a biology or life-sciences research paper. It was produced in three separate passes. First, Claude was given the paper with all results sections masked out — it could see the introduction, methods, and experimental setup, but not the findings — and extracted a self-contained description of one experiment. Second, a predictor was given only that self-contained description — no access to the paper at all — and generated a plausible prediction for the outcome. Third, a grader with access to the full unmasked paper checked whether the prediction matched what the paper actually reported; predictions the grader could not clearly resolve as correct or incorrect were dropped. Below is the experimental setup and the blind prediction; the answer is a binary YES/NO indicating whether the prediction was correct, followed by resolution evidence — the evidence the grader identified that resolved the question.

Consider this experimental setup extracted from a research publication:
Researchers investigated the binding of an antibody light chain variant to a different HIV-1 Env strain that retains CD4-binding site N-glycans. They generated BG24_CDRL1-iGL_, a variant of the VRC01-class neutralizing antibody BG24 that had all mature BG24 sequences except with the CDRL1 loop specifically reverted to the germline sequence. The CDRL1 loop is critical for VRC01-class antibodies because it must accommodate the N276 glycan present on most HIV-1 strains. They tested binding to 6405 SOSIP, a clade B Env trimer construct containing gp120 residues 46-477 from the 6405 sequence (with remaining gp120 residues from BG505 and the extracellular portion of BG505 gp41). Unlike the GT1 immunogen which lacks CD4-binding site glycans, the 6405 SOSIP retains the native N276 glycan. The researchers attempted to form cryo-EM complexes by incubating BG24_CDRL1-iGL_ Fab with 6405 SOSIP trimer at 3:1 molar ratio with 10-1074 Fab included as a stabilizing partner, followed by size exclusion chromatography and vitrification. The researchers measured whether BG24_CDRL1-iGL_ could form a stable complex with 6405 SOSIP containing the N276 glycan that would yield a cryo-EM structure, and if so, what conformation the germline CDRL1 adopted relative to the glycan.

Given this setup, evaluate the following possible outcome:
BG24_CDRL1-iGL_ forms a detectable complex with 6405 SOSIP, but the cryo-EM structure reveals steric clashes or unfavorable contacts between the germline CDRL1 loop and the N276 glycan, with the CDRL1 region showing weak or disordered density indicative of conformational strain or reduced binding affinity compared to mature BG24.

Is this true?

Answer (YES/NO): NO